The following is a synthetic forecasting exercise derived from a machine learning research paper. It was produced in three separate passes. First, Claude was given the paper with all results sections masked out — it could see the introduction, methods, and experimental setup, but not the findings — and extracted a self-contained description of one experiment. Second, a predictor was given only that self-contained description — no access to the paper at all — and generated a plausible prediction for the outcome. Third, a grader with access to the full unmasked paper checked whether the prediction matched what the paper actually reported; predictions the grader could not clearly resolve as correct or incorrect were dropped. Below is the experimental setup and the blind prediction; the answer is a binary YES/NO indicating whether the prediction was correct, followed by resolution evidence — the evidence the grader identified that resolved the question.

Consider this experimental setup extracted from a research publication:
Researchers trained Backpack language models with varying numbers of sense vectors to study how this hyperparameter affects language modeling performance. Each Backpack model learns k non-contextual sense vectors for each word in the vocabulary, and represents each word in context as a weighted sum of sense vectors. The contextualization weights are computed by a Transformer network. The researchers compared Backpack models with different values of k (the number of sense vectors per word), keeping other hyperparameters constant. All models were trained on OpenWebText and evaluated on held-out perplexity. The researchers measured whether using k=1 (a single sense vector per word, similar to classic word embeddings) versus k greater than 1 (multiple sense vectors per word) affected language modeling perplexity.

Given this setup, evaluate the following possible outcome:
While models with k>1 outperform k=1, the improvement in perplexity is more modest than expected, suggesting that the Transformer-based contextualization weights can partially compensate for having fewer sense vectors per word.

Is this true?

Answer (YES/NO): NO